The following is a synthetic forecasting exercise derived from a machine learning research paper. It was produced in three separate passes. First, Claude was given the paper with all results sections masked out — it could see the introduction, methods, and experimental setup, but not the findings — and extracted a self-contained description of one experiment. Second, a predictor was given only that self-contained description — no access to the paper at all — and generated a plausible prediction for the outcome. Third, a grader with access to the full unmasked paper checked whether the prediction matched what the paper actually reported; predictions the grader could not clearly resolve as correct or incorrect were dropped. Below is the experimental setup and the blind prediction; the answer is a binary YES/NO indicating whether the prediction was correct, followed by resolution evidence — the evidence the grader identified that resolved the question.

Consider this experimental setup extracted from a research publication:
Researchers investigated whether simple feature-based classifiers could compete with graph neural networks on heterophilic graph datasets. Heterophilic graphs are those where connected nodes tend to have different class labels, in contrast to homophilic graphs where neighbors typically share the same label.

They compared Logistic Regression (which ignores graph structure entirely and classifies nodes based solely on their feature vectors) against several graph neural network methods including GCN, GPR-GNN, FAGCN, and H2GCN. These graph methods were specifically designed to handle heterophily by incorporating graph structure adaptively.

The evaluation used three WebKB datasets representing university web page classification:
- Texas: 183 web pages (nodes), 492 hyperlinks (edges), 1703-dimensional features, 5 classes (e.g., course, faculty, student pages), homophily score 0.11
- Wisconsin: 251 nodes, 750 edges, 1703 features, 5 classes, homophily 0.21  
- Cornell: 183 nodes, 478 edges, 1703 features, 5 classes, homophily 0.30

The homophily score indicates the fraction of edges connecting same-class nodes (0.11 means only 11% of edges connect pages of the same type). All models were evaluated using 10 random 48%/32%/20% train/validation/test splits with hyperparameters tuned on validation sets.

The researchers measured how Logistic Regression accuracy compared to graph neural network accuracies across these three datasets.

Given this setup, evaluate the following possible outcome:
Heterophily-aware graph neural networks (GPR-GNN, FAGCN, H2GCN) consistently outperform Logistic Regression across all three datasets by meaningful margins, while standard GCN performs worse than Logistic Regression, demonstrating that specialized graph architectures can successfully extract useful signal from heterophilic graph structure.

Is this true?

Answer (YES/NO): NO